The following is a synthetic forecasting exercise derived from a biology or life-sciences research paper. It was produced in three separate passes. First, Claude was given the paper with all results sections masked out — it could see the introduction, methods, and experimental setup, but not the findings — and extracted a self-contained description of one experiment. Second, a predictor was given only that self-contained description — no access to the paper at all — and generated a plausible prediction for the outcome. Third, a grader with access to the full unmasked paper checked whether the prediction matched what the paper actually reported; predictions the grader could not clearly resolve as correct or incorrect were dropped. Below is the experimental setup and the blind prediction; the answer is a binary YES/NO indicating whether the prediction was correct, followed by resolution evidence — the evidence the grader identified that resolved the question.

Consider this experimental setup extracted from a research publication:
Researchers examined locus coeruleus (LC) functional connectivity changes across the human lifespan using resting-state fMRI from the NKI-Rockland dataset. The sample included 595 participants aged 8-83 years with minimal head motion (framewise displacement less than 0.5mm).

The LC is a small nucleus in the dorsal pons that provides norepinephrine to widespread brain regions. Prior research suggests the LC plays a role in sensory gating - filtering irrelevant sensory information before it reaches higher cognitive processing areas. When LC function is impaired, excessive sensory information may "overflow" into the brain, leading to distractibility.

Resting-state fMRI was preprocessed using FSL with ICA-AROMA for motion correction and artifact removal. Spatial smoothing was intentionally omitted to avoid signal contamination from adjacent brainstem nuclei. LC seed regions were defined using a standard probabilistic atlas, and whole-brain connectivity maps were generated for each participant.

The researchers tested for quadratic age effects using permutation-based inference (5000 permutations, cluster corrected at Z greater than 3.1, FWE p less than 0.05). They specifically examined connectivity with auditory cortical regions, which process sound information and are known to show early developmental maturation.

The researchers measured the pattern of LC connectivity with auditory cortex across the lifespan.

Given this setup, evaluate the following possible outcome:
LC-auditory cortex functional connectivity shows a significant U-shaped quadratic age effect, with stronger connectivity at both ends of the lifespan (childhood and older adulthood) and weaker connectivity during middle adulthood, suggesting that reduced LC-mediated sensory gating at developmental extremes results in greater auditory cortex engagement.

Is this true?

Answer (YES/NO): YES